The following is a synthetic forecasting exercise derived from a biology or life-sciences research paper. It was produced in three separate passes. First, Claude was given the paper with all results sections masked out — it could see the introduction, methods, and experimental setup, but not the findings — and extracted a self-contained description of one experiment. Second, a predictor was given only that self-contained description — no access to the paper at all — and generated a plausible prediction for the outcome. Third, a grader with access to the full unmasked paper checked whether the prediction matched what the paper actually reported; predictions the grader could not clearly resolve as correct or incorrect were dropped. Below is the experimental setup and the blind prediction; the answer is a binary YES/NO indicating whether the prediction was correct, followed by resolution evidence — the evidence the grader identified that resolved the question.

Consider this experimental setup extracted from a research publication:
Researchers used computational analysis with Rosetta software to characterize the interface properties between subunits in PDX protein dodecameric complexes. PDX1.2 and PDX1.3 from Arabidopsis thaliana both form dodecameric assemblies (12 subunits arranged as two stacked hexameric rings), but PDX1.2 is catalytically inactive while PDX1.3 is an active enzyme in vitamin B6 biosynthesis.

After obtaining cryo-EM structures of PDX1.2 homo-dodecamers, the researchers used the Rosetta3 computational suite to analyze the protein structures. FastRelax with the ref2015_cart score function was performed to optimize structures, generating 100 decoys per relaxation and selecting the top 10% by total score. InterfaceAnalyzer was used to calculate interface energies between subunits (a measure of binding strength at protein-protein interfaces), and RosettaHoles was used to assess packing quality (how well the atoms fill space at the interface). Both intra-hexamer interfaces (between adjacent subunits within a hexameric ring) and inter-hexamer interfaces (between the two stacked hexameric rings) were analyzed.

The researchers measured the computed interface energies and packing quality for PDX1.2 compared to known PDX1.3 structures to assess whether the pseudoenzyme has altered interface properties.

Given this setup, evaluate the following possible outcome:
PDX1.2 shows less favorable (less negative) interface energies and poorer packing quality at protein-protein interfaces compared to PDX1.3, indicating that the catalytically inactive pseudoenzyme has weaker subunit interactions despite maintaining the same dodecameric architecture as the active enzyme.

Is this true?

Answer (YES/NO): YES